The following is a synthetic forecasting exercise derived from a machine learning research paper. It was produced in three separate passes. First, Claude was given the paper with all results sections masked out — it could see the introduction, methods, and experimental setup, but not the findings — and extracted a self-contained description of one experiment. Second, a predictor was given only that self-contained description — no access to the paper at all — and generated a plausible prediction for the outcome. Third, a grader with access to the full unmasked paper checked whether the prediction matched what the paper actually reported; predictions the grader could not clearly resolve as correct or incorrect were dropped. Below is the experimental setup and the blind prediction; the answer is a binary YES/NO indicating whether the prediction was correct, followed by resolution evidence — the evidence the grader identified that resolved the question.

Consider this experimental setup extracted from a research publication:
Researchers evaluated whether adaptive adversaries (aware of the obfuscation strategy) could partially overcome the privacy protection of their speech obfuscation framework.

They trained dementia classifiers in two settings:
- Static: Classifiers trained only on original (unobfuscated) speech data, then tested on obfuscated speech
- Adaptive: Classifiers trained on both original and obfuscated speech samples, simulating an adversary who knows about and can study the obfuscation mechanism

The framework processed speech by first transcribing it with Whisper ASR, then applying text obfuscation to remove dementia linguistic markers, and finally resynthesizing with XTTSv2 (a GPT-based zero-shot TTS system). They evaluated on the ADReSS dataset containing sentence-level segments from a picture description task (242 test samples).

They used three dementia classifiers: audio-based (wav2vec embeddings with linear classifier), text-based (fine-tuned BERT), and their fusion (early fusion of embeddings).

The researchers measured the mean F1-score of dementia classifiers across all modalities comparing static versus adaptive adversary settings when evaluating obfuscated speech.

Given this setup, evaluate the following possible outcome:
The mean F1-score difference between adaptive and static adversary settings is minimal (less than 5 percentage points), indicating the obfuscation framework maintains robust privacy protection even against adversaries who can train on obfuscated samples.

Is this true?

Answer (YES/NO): NO